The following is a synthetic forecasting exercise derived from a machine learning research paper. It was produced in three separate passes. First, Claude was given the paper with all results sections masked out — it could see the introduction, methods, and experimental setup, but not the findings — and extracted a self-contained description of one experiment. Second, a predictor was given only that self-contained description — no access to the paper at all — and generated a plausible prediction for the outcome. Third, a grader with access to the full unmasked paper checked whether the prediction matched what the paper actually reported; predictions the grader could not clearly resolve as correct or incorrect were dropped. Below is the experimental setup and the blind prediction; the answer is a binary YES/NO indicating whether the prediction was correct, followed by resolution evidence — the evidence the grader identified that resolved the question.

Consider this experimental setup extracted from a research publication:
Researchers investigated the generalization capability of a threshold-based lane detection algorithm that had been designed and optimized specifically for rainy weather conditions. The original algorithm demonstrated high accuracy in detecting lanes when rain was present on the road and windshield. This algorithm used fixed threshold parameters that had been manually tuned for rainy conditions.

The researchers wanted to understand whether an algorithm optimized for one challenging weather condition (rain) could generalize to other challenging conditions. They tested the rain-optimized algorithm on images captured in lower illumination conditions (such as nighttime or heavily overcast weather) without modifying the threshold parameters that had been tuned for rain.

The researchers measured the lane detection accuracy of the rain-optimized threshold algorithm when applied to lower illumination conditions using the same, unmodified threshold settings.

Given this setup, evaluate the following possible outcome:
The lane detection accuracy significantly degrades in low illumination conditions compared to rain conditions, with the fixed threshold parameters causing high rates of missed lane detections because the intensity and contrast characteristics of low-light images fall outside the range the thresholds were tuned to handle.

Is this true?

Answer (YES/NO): NO